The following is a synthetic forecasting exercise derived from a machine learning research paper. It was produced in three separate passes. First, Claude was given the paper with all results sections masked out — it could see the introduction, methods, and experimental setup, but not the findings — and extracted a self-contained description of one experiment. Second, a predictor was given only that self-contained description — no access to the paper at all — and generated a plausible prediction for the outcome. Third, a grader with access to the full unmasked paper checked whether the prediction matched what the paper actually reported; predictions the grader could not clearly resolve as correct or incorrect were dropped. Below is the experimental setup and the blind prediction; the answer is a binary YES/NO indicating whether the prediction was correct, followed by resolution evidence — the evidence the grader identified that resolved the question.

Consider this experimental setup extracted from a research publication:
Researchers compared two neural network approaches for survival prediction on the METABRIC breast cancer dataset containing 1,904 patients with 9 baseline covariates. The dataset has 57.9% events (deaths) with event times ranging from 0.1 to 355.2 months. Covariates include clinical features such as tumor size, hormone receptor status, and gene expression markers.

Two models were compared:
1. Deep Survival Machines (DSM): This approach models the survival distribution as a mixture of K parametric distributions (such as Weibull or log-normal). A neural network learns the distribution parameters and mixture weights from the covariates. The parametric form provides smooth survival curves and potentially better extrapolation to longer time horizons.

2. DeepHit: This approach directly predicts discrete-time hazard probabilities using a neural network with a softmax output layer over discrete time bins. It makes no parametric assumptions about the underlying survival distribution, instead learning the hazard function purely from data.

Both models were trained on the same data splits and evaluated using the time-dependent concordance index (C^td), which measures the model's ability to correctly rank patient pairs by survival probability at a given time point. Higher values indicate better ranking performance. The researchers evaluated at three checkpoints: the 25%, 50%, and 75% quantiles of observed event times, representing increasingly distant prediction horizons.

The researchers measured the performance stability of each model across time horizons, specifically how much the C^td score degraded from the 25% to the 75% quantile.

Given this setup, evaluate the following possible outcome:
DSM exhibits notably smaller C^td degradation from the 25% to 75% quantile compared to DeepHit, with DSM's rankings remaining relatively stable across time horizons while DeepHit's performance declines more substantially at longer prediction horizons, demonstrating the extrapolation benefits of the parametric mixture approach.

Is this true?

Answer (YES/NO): YES